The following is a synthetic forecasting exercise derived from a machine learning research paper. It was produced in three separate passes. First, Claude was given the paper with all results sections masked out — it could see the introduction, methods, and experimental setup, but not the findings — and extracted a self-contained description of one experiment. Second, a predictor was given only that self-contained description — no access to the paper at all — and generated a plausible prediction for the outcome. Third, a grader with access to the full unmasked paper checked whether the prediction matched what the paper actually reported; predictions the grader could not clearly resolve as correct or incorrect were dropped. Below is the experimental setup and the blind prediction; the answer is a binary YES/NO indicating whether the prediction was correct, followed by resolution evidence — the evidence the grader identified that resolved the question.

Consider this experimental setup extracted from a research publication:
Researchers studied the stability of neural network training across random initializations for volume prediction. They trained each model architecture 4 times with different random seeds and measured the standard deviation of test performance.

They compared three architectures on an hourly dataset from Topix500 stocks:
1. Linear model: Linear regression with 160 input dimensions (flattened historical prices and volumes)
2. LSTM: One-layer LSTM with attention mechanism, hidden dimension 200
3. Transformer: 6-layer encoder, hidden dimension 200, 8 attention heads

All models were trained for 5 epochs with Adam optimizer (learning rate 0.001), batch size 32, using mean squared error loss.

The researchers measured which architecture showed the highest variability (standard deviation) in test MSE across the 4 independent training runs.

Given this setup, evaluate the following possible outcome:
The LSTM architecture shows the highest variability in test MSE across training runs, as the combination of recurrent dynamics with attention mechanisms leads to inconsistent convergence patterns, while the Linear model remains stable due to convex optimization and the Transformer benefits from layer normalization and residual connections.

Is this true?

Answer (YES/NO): NO